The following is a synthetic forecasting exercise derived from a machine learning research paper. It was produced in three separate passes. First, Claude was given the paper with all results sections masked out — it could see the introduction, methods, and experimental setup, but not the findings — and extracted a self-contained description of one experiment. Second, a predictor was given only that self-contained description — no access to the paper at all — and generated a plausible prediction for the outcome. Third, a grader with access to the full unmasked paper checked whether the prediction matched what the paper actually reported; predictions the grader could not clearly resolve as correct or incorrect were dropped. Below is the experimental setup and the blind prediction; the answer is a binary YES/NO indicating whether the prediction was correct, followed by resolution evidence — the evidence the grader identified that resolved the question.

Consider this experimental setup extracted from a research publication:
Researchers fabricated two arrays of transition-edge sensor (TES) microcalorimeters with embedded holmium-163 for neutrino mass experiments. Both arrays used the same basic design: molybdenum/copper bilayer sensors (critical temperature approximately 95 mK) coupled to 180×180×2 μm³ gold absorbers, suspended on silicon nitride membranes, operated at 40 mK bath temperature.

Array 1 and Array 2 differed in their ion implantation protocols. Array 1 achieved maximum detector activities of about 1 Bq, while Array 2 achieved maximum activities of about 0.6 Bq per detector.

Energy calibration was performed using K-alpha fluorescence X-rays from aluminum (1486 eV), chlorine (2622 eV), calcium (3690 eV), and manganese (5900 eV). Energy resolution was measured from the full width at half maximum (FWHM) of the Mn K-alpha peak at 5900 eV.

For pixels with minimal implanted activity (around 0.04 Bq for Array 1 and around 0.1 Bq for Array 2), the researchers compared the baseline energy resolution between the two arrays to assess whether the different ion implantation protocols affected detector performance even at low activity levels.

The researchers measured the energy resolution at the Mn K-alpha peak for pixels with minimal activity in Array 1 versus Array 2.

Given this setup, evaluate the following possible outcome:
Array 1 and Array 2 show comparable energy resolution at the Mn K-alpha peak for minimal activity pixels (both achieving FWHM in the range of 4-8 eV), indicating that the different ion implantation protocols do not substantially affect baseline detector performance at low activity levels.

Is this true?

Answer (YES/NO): YES